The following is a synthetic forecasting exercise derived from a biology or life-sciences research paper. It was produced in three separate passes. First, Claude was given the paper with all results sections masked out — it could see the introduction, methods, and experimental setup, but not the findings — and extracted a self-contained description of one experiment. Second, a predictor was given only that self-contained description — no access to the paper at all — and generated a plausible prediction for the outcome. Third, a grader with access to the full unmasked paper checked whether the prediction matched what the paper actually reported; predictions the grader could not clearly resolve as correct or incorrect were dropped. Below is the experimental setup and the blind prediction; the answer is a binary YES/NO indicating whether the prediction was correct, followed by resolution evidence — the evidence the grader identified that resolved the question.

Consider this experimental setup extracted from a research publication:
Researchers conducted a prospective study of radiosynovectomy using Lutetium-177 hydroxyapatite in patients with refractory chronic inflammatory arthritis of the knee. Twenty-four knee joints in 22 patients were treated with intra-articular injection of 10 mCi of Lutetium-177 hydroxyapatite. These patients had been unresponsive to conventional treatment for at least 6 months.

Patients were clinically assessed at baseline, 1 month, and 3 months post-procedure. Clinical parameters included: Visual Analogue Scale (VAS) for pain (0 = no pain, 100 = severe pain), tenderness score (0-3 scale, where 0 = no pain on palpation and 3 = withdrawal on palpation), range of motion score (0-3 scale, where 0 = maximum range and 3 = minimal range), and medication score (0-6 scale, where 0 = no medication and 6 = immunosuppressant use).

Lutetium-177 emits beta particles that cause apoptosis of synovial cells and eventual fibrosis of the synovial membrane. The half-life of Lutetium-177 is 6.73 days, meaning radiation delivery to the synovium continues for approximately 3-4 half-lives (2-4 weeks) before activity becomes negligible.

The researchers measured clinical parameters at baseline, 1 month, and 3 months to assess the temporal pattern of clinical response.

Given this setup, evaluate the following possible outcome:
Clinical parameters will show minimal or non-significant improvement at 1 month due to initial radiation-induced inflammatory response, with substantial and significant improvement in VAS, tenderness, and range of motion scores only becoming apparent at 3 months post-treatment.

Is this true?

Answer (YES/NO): NO